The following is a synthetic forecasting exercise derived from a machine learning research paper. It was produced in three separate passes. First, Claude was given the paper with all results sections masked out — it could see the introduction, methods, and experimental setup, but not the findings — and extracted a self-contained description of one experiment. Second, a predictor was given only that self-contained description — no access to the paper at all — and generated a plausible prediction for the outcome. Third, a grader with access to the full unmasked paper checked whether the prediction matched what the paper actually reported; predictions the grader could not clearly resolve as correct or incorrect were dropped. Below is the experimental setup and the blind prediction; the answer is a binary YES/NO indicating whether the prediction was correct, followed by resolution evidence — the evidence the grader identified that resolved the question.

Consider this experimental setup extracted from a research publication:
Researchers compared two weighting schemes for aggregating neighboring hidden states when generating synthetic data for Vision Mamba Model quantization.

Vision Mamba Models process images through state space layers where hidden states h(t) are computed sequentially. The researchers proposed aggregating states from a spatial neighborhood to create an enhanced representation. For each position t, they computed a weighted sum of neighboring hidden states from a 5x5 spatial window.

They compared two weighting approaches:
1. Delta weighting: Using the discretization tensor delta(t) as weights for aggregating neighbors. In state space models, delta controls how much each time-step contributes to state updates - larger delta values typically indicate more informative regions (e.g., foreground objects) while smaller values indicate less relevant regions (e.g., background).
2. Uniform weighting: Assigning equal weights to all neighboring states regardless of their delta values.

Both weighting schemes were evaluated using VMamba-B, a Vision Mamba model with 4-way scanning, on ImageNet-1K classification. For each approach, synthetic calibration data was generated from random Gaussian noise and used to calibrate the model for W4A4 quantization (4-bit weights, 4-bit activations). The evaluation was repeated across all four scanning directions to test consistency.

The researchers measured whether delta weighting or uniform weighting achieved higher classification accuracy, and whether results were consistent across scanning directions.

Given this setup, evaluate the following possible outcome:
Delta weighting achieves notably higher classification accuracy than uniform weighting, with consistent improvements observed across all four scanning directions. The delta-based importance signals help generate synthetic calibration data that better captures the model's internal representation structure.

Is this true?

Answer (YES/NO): YES